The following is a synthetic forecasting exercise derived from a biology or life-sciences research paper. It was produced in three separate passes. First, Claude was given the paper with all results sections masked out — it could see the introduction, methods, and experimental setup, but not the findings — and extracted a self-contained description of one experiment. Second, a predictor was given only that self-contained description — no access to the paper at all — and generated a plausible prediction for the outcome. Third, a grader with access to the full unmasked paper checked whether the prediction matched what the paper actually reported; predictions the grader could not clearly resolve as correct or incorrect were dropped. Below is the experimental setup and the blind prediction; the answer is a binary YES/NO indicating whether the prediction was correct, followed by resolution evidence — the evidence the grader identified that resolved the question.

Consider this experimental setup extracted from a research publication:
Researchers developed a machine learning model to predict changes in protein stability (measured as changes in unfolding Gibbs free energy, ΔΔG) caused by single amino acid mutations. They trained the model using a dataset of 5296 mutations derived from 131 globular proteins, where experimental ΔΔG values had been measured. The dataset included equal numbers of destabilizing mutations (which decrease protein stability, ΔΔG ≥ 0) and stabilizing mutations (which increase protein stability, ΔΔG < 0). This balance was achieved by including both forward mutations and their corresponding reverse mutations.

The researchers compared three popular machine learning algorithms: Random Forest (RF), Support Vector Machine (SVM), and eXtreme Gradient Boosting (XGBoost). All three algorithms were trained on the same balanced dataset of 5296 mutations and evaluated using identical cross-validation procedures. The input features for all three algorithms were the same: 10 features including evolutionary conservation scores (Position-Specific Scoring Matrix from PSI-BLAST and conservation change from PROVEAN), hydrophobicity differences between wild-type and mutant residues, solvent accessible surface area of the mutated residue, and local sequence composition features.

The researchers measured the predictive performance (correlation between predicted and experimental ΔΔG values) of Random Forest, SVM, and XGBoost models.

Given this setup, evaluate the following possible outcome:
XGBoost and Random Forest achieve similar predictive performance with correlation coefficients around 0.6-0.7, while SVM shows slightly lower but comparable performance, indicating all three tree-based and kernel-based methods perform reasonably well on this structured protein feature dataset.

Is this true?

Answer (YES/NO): NO